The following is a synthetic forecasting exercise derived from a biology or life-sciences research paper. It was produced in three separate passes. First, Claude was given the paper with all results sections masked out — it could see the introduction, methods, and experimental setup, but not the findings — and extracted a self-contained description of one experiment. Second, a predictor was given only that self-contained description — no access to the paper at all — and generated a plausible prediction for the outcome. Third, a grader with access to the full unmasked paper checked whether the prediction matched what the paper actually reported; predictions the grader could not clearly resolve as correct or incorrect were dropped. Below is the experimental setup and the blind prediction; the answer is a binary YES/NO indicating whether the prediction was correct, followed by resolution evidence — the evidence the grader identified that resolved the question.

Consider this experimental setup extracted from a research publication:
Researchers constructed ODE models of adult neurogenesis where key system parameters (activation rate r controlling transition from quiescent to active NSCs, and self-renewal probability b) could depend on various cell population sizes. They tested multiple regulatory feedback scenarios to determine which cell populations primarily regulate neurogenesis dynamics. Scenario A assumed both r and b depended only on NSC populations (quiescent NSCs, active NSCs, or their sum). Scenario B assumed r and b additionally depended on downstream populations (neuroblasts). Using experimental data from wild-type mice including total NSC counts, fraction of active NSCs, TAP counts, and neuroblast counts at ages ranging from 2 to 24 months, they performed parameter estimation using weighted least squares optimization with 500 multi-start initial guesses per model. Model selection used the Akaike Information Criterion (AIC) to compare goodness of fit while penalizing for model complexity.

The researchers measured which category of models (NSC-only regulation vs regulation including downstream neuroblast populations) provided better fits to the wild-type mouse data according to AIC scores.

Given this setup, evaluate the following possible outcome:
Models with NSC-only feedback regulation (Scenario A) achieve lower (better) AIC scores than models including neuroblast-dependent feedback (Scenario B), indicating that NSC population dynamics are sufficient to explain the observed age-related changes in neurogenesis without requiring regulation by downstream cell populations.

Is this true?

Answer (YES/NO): YES